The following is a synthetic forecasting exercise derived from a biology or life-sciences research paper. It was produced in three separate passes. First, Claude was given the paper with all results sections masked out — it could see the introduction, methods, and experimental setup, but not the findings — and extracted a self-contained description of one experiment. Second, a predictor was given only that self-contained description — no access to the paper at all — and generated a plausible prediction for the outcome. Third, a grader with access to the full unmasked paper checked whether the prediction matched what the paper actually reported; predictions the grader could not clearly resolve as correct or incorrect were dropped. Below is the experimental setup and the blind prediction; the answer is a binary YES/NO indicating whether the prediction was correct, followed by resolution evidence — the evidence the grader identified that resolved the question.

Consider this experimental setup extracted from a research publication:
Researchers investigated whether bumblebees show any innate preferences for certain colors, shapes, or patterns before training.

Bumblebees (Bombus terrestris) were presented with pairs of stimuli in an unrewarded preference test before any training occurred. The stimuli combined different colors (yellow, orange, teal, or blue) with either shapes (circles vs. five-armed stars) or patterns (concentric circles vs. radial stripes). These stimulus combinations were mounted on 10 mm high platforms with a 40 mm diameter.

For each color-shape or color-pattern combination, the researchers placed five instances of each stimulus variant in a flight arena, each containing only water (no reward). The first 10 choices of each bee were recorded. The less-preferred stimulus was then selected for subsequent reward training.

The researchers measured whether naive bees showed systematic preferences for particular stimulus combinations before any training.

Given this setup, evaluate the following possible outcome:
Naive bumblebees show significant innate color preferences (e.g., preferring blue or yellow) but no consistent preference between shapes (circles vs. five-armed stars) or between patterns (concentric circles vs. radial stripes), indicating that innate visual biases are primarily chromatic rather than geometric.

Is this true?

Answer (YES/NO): YES